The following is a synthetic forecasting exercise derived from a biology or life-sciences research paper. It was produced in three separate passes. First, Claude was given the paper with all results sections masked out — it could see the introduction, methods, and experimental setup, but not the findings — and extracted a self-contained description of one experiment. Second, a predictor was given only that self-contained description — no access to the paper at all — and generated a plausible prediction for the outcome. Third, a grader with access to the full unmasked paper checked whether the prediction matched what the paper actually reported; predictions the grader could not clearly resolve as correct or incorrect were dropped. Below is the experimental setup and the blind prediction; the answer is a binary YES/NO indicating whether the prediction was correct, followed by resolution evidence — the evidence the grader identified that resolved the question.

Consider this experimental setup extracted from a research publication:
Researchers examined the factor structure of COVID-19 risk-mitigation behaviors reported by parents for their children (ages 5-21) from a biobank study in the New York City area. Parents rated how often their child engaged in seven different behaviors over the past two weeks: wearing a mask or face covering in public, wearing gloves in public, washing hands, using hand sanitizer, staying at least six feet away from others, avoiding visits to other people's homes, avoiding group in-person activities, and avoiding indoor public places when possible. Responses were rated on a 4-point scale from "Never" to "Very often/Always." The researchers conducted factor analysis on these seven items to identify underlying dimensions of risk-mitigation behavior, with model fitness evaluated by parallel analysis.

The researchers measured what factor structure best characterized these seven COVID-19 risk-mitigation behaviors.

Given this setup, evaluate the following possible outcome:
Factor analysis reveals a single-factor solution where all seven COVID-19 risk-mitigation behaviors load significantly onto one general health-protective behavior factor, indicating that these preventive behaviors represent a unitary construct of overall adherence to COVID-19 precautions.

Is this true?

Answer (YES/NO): NO